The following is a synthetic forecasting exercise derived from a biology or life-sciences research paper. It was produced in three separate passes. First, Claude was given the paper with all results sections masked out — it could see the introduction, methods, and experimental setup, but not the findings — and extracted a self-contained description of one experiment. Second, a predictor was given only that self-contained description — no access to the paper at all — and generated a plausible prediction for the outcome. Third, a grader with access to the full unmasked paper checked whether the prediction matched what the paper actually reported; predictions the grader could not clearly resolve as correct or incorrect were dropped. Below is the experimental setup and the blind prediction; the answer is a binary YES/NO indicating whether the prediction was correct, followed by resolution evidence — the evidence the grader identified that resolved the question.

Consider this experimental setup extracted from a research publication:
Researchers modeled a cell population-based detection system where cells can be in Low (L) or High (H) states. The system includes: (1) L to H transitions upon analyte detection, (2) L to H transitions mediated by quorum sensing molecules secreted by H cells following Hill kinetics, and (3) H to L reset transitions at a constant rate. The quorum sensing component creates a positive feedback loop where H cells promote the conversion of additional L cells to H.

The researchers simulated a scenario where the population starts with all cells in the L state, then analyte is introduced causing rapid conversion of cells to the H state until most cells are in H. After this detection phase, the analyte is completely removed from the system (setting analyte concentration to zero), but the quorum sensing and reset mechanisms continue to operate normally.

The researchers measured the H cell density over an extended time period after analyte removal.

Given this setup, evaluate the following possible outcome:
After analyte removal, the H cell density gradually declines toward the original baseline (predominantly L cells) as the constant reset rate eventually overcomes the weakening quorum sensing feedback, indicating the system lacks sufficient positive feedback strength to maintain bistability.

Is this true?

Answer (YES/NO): NO